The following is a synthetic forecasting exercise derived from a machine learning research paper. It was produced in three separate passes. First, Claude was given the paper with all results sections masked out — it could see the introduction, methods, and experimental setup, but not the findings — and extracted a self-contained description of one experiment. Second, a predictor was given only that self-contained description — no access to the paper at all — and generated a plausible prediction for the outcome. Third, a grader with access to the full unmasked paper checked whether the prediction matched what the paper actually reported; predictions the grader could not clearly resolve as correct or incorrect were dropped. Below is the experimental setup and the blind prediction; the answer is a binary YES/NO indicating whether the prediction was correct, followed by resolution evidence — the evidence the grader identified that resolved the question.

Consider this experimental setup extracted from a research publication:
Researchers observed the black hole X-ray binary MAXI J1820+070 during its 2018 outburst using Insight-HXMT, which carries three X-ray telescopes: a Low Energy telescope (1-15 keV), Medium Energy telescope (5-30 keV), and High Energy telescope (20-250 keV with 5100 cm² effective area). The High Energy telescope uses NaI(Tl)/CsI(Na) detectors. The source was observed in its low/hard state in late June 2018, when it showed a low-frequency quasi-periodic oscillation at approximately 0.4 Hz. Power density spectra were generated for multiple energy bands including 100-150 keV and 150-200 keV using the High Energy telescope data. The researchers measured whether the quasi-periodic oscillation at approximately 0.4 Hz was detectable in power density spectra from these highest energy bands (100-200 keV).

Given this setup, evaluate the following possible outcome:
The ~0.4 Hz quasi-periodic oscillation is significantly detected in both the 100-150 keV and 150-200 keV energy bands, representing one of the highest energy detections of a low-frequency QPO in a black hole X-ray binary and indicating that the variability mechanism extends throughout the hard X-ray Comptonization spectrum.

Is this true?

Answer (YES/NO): YES